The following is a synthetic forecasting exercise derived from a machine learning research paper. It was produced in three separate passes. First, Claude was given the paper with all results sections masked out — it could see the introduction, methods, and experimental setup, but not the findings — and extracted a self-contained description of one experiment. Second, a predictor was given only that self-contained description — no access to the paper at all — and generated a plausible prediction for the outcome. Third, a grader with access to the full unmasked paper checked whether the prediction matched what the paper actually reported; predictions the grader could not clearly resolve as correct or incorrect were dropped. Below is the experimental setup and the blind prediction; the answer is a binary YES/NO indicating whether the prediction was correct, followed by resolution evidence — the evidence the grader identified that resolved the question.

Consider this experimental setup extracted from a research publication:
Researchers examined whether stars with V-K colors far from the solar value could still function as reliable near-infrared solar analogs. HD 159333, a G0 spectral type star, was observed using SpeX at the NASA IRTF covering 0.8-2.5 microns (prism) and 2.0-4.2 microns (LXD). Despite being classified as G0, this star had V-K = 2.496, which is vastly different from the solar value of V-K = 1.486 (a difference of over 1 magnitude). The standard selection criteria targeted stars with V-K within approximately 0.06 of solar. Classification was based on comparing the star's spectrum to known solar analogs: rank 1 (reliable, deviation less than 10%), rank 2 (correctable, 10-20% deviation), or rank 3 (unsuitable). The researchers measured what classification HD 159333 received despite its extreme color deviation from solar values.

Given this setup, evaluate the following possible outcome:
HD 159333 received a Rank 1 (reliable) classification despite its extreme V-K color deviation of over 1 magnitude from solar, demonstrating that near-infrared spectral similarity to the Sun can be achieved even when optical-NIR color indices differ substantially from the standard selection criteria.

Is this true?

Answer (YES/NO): YES